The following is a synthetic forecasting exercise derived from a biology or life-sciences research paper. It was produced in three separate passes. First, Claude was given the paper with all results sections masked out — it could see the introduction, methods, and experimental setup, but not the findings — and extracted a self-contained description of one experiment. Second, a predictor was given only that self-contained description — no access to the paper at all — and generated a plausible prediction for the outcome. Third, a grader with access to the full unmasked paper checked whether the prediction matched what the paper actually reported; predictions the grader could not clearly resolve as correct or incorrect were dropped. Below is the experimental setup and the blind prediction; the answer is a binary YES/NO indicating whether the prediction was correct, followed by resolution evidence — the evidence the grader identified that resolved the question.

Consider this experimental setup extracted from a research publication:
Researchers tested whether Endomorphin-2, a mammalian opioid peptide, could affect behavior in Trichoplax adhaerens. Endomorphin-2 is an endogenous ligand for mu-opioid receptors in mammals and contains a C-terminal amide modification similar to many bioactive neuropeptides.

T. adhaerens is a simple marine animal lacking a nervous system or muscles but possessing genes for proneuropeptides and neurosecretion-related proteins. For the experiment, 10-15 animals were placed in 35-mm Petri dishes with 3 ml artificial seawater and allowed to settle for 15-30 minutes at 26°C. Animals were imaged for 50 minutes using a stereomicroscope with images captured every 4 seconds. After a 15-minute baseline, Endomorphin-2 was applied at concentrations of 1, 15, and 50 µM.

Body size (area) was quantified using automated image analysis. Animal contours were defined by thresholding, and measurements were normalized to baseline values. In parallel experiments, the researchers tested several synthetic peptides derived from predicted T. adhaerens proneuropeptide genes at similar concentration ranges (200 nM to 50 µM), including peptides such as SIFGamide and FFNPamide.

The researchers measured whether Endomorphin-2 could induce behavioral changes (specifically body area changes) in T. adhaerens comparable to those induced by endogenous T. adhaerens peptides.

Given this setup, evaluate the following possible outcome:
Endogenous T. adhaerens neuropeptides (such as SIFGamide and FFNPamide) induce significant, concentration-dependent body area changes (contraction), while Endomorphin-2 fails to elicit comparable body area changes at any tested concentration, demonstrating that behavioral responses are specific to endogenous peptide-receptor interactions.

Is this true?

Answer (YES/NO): NO